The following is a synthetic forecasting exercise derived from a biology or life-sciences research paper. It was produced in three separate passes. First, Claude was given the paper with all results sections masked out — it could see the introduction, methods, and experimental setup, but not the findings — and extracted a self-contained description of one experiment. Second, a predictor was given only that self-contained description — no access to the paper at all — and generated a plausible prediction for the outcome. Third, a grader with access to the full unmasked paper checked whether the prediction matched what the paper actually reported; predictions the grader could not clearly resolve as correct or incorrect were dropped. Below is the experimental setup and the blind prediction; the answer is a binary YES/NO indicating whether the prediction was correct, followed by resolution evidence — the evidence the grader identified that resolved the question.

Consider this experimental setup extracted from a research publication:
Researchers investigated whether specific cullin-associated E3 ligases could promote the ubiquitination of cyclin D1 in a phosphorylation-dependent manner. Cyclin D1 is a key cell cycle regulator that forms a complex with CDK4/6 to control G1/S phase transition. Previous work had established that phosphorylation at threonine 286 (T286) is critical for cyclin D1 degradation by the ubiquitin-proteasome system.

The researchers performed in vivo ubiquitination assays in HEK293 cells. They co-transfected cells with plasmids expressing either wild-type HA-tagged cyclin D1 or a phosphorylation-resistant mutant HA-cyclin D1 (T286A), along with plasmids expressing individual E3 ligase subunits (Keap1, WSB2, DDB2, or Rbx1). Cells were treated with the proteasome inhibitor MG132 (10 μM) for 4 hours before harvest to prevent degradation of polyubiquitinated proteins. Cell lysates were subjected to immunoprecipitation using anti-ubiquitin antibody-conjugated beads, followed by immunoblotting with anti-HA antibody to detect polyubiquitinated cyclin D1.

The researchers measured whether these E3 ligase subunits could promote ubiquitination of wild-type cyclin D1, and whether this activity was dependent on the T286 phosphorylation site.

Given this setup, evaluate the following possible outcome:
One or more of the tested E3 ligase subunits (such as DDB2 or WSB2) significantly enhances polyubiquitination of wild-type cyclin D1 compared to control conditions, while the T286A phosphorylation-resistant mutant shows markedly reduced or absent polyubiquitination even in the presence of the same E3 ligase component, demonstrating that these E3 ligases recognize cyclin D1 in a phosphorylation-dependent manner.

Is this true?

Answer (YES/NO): YES